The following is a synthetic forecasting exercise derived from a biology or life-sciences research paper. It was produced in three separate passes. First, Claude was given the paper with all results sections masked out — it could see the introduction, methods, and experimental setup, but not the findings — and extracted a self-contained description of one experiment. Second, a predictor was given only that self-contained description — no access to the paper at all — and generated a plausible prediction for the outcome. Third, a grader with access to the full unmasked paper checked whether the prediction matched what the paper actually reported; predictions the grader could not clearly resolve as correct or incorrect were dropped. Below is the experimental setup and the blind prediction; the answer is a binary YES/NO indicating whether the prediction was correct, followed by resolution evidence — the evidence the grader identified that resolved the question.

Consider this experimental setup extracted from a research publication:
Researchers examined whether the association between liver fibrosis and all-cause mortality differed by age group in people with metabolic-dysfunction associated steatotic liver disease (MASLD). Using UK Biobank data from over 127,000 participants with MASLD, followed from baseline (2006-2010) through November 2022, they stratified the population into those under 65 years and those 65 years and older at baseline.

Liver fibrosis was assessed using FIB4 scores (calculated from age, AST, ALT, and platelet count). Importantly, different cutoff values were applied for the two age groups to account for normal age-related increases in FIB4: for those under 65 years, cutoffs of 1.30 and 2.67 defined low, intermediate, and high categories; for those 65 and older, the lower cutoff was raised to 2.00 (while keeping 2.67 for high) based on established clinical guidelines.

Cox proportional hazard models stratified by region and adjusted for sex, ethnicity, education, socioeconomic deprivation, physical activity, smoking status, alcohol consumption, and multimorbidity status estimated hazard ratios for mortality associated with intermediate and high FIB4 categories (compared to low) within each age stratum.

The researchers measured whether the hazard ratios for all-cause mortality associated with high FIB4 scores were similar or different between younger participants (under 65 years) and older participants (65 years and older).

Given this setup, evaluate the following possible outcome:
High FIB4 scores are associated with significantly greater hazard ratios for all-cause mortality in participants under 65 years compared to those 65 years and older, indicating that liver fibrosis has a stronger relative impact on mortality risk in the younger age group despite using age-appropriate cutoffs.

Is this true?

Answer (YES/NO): NO